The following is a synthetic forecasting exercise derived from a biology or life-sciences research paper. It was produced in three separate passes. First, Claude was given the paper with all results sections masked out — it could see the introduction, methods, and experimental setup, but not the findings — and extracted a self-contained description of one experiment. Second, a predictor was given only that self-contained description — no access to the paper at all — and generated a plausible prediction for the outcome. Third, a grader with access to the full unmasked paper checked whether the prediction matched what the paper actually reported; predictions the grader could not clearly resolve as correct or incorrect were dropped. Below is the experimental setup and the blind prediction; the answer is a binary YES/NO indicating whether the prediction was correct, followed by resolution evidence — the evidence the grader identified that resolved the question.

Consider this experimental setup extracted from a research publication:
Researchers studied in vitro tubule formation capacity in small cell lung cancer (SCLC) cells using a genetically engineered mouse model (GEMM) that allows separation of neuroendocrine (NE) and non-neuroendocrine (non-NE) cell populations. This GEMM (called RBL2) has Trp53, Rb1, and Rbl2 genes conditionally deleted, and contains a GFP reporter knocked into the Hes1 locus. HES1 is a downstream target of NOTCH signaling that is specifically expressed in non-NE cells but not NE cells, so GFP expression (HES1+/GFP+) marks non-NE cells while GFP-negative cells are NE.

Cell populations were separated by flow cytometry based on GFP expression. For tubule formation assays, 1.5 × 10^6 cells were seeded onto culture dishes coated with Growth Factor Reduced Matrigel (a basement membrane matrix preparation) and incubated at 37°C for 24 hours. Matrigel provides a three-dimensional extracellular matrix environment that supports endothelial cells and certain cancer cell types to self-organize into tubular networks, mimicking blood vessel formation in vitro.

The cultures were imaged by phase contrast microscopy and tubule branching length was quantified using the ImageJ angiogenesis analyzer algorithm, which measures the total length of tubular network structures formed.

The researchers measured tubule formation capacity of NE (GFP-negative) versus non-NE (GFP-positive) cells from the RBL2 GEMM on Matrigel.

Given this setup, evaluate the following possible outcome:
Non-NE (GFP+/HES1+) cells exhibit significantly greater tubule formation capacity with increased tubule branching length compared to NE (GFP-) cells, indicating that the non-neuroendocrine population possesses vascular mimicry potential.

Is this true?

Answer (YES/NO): YES